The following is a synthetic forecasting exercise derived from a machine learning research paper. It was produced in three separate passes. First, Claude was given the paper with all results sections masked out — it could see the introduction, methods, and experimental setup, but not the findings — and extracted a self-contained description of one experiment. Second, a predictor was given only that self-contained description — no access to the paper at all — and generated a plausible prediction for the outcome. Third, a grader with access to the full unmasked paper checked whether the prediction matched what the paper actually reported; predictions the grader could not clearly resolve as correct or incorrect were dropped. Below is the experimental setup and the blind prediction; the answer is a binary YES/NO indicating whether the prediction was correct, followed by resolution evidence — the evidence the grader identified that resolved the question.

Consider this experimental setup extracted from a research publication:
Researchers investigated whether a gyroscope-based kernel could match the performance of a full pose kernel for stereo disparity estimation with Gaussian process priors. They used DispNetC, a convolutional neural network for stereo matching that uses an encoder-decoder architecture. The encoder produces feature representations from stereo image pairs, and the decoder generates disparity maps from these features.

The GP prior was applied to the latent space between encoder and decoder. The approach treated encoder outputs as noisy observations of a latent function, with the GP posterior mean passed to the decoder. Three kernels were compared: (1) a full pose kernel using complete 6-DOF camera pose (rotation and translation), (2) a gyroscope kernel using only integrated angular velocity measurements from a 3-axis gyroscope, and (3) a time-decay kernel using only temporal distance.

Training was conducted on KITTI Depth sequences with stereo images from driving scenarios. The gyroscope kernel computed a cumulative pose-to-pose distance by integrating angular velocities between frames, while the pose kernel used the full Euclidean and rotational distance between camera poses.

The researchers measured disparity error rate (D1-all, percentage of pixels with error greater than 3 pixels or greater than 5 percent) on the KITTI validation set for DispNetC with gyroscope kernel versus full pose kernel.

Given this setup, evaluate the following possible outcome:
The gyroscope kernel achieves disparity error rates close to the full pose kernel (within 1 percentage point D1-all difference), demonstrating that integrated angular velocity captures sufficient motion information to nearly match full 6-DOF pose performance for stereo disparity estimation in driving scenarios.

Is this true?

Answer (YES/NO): YES